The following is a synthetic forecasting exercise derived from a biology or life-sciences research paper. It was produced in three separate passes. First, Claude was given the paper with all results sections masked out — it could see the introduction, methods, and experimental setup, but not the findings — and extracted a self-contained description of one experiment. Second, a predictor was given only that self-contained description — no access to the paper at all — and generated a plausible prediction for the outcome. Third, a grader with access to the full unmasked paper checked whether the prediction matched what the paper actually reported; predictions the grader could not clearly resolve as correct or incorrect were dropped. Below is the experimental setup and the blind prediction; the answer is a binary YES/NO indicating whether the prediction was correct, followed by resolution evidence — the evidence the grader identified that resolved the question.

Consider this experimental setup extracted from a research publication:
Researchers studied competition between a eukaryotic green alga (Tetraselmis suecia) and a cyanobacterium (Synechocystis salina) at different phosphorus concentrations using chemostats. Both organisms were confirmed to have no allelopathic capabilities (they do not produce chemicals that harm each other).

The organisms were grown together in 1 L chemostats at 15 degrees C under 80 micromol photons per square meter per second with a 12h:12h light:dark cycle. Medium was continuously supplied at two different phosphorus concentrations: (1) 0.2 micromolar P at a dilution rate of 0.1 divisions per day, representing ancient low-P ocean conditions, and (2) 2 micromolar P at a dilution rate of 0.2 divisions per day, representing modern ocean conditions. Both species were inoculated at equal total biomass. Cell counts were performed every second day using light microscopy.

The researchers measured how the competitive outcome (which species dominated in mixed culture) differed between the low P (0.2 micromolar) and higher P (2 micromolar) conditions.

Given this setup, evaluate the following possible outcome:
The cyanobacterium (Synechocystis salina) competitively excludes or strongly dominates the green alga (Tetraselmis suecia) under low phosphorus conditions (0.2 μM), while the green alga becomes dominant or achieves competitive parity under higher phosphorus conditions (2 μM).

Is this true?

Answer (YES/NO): NO